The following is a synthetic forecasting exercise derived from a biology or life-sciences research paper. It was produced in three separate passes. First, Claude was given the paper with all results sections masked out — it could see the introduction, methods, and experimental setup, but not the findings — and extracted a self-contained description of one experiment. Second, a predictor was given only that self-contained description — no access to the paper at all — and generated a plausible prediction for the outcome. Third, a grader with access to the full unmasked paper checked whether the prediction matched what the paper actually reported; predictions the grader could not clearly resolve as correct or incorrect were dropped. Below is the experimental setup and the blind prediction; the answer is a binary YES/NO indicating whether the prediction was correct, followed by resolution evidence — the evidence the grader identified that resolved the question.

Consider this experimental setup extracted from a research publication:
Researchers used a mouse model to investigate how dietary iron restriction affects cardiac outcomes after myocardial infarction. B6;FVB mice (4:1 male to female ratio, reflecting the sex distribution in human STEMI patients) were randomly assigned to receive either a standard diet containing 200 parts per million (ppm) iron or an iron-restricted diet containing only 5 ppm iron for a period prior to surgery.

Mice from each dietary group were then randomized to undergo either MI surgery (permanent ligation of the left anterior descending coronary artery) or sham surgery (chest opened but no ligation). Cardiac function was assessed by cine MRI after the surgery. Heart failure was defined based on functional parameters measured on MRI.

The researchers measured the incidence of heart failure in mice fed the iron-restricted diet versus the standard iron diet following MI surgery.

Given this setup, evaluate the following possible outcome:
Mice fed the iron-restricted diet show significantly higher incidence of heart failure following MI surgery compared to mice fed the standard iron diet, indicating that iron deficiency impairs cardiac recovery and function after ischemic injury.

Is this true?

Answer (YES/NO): NO